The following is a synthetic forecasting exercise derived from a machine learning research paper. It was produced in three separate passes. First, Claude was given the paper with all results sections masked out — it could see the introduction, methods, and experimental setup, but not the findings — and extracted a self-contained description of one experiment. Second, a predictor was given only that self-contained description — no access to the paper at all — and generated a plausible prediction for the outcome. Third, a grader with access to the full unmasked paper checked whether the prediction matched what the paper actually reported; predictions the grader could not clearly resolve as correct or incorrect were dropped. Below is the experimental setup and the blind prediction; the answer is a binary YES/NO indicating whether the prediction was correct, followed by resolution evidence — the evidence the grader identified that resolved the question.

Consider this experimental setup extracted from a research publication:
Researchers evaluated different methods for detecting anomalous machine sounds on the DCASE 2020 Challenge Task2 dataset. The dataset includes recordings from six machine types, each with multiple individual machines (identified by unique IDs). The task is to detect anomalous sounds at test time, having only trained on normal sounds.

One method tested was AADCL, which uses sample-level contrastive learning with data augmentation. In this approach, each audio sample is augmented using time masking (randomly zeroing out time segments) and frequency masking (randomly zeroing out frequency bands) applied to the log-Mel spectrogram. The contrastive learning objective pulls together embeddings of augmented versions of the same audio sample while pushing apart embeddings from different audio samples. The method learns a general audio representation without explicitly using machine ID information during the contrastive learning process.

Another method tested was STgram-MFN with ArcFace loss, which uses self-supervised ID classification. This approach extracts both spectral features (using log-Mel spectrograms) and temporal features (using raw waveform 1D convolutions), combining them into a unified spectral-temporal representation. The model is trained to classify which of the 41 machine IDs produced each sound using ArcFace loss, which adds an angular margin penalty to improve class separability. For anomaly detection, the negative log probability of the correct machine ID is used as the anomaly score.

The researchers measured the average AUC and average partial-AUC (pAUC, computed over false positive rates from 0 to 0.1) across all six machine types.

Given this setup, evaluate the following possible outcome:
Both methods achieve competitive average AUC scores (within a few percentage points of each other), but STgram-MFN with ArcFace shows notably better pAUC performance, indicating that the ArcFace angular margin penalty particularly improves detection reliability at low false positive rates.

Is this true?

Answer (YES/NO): NO